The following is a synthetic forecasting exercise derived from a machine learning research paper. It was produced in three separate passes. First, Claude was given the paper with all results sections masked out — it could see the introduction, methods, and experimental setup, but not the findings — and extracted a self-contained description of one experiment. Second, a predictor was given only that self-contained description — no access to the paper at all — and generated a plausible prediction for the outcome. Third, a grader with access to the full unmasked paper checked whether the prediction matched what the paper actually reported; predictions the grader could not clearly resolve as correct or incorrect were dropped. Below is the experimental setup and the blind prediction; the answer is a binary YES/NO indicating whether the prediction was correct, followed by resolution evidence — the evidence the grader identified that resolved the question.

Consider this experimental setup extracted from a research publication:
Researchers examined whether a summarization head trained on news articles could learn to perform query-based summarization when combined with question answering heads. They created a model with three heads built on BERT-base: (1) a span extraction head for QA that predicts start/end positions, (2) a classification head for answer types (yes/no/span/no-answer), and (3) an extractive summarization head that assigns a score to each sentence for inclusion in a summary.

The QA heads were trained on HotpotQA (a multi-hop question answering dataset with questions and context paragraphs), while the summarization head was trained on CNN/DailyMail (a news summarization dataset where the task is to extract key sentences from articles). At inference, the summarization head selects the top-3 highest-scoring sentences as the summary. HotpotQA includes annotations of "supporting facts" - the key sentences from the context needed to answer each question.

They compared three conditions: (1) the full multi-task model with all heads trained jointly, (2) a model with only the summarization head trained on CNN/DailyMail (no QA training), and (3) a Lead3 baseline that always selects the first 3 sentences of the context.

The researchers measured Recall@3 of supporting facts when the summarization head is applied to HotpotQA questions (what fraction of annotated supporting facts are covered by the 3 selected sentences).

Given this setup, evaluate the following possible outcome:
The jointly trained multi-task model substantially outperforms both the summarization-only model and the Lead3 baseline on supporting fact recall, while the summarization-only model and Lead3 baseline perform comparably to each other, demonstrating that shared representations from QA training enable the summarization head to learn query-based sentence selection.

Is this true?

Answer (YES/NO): NO